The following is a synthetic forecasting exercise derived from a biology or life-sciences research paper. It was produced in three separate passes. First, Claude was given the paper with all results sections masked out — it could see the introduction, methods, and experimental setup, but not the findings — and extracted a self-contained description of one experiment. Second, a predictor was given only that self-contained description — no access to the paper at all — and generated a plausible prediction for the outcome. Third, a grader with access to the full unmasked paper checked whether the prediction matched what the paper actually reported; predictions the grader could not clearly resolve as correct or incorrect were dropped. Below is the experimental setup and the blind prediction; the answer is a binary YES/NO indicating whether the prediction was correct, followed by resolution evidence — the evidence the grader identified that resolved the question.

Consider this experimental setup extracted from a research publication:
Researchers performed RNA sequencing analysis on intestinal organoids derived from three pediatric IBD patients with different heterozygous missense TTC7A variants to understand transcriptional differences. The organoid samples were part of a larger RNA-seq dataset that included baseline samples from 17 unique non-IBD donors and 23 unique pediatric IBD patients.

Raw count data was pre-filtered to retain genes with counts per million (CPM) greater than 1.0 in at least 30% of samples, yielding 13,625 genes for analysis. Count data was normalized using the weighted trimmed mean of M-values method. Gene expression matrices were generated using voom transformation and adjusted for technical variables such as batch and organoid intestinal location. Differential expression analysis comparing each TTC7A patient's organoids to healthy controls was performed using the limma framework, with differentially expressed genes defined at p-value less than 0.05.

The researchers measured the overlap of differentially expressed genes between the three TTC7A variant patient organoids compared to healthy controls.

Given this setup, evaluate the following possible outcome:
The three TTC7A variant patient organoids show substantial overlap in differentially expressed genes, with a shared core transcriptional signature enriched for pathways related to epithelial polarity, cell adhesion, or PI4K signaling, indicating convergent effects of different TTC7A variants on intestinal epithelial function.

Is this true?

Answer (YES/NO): NO